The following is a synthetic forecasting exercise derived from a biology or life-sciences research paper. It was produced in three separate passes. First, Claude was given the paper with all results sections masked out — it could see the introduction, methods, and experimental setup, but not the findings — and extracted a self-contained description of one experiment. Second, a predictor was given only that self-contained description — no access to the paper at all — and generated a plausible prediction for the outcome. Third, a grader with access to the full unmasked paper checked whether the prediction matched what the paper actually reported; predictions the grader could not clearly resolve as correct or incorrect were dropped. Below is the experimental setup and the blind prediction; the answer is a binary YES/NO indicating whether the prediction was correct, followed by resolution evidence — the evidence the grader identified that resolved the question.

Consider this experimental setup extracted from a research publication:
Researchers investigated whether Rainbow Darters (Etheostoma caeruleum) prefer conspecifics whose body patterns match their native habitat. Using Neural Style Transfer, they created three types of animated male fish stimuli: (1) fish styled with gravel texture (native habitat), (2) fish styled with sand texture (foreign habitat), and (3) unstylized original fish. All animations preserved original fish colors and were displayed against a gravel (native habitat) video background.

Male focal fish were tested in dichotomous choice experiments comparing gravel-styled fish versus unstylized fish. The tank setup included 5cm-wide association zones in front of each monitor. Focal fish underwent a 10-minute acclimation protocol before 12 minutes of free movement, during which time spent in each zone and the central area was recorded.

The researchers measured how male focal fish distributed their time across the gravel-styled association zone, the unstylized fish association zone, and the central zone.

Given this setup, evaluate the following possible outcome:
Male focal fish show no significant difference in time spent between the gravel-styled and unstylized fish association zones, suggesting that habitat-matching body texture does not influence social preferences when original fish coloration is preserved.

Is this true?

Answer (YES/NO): NO